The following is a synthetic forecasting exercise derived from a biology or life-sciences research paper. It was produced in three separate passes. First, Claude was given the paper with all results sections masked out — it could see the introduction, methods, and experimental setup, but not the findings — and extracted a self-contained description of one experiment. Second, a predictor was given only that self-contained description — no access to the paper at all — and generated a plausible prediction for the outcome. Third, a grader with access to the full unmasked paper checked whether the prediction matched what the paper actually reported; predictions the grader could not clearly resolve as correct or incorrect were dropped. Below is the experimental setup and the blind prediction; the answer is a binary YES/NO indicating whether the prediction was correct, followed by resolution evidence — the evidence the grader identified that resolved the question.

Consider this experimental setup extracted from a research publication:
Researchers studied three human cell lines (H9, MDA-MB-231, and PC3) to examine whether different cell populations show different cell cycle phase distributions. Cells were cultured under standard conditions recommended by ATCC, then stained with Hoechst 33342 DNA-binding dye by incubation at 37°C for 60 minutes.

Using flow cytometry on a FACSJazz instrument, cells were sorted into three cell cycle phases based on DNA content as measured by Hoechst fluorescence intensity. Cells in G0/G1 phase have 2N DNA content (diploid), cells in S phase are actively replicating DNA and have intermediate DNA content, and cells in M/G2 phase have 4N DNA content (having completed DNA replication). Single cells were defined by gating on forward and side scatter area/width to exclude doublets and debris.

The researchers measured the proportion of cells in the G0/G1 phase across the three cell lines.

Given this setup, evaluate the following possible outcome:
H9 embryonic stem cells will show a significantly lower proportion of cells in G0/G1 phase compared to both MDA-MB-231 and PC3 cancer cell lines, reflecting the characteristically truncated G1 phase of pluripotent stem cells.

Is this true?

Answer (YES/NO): NO